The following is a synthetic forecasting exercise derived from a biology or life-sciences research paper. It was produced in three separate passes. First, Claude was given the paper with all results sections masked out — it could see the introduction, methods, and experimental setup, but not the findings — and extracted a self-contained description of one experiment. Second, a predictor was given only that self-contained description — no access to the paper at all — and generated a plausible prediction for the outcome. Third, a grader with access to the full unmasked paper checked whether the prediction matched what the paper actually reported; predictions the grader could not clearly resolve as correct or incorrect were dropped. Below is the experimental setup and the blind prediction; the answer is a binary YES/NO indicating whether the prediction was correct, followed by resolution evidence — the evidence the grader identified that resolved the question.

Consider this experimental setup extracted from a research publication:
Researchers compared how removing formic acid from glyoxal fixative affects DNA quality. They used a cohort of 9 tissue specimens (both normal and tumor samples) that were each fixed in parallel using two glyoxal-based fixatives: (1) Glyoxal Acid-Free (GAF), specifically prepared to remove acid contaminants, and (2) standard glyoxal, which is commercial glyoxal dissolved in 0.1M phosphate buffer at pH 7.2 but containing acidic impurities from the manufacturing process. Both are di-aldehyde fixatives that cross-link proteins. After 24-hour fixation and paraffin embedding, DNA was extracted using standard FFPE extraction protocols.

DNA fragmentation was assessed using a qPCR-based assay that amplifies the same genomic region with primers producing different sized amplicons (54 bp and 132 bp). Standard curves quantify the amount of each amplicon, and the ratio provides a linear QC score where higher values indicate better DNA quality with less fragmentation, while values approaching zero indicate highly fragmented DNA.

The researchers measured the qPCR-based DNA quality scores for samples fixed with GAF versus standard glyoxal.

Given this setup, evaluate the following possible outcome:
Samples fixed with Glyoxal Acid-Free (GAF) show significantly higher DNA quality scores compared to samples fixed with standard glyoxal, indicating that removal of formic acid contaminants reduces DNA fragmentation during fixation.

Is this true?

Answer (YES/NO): YES